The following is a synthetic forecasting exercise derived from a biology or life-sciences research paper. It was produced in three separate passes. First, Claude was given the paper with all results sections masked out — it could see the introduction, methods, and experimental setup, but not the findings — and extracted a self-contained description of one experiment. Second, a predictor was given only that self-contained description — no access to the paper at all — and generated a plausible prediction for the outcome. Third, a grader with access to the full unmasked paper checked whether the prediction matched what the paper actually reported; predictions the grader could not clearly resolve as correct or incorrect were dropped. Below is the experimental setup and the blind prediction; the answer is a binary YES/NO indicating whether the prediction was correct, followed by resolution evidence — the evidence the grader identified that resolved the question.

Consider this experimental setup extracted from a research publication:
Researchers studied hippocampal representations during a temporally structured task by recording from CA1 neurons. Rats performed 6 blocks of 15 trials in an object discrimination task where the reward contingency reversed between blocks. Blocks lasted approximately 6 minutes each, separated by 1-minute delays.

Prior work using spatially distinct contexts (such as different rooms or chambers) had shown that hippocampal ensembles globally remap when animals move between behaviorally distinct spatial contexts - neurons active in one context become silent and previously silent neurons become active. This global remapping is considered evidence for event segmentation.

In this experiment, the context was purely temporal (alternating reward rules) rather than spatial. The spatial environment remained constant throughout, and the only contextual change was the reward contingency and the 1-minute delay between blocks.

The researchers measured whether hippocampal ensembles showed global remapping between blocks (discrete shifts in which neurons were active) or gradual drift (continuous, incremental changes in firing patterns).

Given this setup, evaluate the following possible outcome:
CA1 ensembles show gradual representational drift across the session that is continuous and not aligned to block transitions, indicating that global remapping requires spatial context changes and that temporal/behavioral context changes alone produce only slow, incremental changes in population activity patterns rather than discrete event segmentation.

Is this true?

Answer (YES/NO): YES